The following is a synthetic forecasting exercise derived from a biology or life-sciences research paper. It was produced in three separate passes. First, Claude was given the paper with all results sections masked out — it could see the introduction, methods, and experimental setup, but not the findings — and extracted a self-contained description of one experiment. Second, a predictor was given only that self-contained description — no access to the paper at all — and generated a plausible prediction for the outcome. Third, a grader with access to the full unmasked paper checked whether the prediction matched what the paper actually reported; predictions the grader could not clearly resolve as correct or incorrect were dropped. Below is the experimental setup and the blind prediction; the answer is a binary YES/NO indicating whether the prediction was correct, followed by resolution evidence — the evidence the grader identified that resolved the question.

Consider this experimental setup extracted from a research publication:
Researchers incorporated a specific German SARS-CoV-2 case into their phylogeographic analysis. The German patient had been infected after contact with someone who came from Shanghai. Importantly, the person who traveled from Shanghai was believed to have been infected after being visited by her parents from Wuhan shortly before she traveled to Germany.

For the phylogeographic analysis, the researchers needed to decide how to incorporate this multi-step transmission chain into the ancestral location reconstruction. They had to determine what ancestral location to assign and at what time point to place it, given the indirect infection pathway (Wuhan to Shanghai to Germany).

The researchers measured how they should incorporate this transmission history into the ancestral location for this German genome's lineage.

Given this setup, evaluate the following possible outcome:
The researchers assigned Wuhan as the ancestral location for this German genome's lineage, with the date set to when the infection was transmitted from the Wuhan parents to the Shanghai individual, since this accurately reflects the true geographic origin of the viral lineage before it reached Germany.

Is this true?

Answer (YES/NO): YES